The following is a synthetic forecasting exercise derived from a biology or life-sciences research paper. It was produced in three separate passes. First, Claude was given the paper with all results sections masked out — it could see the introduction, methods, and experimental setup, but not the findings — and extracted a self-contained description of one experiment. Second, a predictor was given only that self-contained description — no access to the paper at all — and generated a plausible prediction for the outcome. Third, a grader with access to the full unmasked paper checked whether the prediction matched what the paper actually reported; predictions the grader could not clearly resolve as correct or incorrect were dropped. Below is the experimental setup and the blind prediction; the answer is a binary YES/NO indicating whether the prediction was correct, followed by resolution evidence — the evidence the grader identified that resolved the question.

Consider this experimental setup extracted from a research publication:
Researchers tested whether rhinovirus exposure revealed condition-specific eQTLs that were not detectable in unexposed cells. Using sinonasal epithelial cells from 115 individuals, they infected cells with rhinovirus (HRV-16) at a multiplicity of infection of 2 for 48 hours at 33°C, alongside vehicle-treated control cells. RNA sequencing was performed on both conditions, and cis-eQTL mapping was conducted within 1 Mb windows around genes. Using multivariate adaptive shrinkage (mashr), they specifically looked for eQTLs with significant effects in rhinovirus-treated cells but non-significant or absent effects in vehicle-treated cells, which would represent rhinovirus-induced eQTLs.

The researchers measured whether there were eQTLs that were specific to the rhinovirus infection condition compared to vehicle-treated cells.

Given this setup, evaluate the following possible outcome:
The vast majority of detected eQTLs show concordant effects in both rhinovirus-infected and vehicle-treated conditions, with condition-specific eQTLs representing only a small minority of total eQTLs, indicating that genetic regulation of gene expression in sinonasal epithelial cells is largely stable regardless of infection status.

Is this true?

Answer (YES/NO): YES